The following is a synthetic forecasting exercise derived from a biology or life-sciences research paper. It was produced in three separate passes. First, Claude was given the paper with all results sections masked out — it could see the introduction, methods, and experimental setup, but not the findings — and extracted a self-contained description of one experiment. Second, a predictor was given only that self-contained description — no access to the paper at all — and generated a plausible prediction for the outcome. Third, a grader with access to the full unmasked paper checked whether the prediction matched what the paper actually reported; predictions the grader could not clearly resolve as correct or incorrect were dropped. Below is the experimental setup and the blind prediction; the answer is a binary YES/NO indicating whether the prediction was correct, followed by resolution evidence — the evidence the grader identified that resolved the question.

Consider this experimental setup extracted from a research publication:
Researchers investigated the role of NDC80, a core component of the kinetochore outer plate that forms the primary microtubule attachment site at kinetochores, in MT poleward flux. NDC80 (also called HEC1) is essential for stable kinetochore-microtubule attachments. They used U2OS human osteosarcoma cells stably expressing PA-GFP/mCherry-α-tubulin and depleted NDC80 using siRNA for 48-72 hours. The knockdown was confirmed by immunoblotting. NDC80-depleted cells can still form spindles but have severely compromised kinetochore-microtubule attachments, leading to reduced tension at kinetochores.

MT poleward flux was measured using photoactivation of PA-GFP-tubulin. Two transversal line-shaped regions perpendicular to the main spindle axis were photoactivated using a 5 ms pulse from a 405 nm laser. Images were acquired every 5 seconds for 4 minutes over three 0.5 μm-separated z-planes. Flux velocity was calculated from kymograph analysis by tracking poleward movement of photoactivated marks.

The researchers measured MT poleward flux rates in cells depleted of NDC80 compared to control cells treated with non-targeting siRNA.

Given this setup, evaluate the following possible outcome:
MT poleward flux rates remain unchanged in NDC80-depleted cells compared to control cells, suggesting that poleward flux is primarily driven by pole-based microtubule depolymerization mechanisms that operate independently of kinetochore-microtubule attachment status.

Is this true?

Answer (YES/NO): NO